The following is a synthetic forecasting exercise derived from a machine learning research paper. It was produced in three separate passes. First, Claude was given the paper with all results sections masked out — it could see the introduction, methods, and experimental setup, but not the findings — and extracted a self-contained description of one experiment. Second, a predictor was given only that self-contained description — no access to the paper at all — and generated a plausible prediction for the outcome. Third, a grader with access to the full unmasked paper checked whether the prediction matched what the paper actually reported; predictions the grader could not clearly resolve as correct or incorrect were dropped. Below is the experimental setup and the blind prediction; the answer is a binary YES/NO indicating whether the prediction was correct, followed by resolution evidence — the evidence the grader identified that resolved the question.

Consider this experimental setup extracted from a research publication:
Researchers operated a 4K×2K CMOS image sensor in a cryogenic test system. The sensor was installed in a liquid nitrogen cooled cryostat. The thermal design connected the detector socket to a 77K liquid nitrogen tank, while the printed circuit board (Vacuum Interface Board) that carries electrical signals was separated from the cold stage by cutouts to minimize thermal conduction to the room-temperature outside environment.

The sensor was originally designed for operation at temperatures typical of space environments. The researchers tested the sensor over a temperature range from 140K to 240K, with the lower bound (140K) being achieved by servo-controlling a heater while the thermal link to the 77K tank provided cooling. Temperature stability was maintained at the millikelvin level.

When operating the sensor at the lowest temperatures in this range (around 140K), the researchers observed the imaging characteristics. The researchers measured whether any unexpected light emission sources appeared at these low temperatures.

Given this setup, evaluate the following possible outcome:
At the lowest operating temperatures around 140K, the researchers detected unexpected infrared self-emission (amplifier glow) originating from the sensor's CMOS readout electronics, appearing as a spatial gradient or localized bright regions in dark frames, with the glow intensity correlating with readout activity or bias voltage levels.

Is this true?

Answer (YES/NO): NO